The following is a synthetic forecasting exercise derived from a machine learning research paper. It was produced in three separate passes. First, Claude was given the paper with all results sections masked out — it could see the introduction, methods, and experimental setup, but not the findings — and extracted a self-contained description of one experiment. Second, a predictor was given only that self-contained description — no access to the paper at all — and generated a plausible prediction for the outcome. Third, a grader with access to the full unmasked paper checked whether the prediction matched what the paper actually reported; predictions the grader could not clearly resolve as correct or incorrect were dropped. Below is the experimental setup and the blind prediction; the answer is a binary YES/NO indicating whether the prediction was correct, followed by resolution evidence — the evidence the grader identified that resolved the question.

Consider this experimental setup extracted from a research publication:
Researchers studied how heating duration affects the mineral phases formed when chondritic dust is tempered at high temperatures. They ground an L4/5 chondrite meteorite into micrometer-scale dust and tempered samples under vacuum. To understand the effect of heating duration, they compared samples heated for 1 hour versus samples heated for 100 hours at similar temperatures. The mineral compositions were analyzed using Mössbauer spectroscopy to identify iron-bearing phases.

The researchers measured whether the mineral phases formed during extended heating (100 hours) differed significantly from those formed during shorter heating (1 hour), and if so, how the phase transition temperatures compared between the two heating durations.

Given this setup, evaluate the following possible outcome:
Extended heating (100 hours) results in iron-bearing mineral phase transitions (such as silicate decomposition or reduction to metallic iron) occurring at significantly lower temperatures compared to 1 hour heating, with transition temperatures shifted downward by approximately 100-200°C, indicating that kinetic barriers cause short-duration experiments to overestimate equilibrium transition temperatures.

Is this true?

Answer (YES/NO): NO